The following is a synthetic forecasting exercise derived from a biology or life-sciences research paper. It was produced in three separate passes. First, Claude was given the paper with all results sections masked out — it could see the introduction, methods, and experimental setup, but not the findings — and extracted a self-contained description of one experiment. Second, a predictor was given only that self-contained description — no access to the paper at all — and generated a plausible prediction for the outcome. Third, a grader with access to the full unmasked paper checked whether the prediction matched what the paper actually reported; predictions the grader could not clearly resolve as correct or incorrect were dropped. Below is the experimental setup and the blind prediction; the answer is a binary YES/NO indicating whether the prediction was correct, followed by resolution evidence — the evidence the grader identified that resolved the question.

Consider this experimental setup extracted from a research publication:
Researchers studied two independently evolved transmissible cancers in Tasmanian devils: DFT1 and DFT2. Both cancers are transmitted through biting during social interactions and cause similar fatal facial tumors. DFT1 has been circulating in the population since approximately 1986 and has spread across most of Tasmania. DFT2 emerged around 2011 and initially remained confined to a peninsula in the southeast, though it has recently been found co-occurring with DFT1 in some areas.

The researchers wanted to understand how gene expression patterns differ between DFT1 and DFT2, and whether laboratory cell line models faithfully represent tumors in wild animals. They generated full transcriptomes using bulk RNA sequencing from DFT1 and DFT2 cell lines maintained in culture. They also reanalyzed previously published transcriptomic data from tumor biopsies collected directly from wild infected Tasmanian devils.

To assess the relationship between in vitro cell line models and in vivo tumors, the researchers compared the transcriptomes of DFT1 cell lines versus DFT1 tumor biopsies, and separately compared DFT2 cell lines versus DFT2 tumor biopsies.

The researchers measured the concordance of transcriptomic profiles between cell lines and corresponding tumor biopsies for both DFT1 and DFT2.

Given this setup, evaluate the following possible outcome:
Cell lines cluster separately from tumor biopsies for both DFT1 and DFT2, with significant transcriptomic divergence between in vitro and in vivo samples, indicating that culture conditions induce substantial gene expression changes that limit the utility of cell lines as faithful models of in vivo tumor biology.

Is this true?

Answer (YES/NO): NO